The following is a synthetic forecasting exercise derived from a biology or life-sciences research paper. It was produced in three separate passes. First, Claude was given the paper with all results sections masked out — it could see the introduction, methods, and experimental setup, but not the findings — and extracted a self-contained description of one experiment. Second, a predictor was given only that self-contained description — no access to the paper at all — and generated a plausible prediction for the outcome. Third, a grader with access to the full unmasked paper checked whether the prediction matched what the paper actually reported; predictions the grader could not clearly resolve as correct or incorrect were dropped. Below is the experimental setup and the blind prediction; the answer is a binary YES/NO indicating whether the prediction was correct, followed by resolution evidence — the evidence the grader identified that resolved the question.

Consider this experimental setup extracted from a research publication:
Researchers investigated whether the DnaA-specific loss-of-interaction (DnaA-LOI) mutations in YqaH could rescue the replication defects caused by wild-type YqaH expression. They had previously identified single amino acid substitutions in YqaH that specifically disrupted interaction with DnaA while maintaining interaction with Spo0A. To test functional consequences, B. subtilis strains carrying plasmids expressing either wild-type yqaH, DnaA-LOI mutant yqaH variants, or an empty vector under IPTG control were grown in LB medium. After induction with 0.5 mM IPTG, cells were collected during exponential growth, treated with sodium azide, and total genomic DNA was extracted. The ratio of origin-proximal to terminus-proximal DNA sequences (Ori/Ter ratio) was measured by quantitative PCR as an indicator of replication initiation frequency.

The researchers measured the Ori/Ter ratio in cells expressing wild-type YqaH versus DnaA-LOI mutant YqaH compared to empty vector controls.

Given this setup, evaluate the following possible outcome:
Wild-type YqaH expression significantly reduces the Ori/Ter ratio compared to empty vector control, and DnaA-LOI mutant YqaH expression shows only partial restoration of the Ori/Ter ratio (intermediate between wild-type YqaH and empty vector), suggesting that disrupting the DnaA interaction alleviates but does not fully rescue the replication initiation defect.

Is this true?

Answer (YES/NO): NO